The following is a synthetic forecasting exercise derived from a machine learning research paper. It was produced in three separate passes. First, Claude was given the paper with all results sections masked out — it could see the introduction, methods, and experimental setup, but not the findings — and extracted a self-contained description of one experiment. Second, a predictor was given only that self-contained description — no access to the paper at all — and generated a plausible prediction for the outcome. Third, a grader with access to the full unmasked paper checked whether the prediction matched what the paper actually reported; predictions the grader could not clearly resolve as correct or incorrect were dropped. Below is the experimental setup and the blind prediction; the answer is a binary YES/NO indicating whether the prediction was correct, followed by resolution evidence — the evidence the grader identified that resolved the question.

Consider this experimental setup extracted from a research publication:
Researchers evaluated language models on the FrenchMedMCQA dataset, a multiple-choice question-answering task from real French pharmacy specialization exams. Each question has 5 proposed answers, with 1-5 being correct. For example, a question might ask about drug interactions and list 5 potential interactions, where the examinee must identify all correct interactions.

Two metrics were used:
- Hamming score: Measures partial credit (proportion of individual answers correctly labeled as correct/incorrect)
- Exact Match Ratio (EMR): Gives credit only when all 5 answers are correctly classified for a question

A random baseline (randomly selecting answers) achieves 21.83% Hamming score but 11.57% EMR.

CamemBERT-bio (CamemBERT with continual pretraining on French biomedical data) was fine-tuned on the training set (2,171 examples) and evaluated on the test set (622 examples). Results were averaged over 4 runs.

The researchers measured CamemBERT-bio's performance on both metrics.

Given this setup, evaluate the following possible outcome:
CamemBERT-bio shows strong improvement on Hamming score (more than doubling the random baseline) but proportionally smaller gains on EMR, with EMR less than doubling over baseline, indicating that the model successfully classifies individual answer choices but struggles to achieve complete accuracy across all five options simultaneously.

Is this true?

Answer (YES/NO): NO